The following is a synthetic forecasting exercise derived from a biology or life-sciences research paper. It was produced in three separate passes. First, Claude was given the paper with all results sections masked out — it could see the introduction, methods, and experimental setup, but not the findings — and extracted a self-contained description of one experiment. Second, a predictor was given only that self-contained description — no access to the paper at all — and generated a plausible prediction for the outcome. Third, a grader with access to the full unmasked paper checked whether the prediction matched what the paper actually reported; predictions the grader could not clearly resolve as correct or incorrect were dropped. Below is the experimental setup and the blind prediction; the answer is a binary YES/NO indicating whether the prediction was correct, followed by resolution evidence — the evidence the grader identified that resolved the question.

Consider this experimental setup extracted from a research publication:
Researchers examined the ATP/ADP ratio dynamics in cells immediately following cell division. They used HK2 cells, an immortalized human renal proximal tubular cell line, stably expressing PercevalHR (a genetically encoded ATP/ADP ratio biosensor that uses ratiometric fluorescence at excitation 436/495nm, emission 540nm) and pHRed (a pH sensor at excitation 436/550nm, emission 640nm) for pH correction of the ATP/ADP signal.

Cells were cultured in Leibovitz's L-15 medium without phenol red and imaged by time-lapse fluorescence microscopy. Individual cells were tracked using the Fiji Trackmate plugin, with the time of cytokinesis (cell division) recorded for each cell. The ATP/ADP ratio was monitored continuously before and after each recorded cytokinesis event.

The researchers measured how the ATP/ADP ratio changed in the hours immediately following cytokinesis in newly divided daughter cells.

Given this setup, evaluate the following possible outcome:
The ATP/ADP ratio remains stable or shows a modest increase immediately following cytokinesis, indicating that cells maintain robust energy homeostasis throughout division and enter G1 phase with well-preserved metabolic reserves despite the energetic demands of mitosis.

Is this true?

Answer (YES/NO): NO